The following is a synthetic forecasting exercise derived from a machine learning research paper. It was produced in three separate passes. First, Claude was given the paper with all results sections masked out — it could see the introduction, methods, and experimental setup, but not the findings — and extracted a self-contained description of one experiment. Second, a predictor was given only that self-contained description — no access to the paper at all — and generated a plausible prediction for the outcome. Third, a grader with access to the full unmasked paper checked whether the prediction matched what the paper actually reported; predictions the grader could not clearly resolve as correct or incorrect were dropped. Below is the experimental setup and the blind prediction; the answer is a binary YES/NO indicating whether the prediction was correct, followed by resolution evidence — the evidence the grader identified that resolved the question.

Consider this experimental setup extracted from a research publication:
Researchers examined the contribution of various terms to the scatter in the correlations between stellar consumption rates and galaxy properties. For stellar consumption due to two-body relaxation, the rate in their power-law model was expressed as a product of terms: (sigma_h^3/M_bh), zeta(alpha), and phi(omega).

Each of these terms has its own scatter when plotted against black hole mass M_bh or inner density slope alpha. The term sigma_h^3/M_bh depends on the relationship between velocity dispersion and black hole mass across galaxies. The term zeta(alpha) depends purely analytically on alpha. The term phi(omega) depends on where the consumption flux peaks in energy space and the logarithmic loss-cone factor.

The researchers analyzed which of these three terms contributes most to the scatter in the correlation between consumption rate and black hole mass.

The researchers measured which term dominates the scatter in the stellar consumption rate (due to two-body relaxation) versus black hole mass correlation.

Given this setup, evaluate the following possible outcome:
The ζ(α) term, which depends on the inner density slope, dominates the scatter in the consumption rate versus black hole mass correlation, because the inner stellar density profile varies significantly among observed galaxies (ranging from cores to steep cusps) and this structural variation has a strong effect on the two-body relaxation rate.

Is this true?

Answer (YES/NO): NO